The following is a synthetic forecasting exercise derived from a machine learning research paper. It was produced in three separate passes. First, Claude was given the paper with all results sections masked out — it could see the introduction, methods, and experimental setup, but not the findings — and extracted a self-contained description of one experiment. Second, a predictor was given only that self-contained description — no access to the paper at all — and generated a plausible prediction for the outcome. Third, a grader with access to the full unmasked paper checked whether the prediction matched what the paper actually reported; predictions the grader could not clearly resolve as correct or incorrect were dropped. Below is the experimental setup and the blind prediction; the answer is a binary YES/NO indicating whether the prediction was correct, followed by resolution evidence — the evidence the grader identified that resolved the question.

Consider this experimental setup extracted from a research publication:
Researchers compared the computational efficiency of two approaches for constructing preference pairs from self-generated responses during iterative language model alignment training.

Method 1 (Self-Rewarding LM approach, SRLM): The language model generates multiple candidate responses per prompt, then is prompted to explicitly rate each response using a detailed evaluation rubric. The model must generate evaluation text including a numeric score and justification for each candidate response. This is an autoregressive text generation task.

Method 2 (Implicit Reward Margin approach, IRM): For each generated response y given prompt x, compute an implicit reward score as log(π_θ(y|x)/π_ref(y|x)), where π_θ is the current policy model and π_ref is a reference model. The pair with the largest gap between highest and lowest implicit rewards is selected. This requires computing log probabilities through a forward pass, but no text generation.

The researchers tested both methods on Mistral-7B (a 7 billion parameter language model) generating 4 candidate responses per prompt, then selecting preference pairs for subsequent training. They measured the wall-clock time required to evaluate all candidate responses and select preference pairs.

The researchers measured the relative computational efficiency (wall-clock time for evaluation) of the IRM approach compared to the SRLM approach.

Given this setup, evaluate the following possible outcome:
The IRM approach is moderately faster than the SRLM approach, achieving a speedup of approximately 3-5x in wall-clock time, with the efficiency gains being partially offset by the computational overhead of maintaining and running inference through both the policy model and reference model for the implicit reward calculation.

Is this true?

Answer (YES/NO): NO